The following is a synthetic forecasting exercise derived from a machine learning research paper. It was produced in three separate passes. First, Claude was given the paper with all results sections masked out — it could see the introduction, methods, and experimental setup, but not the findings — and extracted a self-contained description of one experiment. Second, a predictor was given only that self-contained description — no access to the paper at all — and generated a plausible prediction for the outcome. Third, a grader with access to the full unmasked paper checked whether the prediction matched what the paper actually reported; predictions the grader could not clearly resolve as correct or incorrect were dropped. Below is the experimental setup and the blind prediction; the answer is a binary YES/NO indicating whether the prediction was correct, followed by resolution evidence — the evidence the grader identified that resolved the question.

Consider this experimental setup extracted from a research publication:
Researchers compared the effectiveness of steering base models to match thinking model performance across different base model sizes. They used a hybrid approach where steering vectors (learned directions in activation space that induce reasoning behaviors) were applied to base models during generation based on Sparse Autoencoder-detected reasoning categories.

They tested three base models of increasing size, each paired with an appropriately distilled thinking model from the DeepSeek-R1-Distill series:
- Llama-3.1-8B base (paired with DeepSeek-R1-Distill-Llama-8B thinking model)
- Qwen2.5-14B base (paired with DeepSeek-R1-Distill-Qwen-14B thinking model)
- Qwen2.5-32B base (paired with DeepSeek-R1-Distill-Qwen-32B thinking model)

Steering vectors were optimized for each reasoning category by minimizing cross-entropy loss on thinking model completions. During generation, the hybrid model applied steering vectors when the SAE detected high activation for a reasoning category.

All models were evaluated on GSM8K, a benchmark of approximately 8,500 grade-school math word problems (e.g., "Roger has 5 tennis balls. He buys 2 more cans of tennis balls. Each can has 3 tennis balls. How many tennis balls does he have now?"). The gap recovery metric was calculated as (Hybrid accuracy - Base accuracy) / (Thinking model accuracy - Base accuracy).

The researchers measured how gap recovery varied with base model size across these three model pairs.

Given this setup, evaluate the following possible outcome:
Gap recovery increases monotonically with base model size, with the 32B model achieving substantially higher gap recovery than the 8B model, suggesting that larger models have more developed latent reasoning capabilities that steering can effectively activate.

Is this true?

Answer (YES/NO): YES